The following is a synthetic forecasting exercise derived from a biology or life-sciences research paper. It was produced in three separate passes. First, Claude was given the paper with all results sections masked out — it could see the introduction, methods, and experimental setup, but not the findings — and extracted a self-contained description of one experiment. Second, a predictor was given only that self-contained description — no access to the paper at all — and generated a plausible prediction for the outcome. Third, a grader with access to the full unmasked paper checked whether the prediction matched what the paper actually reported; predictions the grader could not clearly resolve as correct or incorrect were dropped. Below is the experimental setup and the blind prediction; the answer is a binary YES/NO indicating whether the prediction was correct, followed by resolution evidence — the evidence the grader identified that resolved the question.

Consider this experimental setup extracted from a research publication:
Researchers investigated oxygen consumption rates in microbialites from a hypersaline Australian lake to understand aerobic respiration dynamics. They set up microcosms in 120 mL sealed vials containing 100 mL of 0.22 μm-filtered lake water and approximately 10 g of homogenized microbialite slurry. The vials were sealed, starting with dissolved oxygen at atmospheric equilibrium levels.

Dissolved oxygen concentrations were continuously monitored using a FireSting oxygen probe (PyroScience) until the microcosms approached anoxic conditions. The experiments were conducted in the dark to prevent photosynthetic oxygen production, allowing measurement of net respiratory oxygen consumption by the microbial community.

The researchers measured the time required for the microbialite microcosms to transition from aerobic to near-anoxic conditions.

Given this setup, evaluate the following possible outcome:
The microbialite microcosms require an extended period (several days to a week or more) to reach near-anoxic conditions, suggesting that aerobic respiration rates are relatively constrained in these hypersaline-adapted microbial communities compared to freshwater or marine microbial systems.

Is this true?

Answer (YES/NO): NO